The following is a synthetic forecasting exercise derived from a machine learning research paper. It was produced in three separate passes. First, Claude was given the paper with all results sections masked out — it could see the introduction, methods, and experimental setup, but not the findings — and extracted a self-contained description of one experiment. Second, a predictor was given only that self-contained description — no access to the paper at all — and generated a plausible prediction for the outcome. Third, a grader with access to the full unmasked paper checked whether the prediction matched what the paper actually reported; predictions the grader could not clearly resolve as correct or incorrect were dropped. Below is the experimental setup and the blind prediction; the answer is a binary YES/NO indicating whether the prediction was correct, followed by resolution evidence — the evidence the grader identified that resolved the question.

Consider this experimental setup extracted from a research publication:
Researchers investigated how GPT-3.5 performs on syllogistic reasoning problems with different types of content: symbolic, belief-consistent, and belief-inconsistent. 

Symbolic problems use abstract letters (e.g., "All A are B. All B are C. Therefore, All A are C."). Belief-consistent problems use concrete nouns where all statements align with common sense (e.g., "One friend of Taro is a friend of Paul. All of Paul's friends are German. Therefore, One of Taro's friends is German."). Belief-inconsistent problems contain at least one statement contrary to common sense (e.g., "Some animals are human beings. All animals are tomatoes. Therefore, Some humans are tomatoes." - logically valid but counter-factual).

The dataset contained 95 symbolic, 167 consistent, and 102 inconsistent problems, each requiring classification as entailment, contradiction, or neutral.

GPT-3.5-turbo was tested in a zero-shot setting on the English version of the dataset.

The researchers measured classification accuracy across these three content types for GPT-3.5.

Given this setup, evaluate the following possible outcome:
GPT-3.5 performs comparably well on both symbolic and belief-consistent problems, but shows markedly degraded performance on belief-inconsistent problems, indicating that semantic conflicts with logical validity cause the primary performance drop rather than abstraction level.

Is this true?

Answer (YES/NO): YES